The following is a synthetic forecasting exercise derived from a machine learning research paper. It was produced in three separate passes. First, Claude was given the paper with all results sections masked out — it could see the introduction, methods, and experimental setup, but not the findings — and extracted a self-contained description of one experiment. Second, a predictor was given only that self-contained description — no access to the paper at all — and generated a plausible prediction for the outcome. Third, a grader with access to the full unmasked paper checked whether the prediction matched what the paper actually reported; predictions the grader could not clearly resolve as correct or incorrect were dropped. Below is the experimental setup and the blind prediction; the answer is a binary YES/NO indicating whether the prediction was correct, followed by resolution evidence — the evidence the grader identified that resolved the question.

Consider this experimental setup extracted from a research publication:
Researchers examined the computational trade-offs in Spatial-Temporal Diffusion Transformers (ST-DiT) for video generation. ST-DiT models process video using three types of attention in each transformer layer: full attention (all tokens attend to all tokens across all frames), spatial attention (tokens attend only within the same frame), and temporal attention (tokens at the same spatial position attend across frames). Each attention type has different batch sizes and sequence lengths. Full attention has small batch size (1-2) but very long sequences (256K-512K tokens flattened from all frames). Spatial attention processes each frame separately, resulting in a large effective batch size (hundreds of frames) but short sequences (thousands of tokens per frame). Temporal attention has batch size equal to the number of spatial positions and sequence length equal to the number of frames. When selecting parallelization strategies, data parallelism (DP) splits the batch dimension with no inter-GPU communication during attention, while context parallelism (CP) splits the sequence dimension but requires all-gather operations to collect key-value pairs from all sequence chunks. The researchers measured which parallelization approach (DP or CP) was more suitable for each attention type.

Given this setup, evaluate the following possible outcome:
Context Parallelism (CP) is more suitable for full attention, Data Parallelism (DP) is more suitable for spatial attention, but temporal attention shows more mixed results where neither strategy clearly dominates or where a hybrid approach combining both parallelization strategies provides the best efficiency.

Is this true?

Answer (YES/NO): NO